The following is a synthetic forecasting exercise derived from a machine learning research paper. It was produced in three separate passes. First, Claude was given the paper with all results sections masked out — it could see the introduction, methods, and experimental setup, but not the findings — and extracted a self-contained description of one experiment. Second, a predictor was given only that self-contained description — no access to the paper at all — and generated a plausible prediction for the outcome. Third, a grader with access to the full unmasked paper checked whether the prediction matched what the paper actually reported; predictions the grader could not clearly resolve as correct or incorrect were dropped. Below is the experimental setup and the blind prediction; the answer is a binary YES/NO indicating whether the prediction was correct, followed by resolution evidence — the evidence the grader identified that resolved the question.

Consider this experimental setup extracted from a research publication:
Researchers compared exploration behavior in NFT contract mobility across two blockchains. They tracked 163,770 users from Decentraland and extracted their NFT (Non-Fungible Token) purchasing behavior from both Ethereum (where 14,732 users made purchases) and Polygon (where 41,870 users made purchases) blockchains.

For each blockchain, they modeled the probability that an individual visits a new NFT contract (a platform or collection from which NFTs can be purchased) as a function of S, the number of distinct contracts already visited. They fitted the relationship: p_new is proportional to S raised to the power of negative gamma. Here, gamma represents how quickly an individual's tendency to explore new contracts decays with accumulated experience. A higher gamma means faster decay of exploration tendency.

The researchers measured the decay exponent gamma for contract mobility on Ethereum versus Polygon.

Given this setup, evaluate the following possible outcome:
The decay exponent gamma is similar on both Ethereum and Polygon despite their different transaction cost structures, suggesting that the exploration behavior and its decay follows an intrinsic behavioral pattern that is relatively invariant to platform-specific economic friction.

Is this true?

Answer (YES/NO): NO